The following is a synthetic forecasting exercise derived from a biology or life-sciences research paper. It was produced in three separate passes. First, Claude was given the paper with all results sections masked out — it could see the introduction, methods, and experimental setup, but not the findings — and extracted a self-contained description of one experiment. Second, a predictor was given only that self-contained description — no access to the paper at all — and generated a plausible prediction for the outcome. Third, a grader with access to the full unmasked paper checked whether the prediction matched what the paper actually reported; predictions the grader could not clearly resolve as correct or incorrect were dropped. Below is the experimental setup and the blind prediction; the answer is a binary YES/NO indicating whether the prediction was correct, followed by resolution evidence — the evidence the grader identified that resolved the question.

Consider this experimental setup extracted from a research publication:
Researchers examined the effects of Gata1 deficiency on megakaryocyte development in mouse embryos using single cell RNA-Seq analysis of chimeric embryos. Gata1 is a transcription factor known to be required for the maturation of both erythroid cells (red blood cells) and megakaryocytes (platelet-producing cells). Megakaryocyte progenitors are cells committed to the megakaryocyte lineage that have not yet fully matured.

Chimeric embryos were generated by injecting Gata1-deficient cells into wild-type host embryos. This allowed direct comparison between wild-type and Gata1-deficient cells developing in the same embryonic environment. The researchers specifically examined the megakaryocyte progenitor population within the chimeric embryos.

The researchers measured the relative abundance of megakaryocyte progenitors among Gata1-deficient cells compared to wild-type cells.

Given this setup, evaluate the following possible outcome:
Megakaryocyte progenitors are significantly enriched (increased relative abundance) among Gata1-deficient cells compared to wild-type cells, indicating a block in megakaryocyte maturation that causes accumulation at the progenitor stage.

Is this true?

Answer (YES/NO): YES